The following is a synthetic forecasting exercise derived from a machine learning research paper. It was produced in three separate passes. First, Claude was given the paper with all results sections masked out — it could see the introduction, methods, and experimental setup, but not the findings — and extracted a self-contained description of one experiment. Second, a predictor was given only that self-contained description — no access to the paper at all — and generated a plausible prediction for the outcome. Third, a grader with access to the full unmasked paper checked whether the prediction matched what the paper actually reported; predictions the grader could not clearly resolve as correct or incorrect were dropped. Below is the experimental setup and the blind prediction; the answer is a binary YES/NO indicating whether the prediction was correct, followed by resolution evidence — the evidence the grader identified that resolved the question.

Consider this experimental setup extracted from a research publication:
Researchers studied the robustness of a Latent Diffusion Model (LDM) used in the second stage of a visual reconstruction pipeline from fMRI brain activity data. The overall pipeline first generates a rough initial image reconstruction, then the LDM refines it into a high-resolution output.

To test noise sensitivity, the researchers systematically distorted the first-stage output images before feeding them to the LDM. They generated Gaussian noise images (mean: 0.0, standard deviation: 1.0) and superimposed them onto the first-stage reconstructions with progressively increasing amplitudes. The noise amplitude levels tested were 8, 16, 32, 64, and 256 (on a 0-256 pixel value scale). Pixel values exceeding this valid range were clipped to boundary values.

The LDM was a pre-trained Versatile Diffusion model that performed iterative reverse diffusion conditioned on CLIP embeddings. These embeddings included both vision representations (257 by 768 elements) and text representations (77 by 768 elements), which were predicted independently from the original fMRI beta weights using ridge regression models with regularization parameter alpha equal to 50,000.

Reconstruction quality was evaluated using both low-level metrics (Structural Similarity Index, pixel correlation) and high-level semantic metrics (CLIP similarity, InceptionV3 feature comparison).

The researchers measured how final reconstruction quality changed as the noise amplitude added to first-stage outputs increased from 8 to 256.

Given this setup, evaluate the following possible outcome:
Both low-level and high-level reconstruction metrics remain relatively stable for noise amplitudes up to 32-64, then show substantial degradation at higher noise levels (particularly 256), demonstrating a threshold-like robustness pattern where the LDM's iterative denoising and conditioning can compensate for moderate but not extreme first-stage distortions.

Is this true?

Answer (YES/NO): NO